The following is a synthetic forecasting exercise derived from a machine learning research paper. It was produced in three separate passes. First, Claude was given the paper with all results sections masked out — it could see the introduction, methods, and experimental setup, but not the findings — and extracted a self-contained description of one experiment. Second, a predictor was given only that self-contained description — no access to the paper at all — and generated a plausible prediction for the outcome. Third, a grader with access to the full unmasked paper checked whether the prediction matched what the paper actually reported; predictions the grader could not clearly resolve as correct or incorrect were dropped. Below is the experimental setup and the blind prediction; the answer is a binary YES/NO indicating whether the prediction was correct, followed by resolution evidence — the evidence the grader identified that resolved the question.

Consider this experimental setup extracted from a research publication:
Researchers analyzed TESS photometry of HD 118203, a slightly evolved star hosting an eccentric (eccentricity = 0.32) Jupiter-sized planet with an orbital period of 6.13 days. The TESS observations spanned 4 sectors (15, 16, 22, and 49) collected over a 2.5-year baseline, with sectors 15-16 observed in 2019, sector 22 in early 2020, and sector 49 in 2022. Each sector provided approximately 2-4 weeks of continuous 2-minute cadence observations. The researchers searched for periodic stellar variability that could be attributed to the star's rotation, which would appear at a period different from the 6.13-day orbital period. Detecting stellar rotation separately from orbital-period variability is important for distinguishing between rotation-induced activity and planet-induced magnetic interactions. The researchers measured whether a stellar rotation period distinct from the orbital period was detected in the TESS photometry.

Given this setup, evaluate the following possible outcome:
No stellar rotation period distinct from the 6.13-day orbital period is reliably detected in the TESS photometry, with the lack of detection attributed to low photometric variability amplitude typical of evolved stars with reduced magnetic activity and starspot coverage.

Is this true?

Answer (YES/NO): NO